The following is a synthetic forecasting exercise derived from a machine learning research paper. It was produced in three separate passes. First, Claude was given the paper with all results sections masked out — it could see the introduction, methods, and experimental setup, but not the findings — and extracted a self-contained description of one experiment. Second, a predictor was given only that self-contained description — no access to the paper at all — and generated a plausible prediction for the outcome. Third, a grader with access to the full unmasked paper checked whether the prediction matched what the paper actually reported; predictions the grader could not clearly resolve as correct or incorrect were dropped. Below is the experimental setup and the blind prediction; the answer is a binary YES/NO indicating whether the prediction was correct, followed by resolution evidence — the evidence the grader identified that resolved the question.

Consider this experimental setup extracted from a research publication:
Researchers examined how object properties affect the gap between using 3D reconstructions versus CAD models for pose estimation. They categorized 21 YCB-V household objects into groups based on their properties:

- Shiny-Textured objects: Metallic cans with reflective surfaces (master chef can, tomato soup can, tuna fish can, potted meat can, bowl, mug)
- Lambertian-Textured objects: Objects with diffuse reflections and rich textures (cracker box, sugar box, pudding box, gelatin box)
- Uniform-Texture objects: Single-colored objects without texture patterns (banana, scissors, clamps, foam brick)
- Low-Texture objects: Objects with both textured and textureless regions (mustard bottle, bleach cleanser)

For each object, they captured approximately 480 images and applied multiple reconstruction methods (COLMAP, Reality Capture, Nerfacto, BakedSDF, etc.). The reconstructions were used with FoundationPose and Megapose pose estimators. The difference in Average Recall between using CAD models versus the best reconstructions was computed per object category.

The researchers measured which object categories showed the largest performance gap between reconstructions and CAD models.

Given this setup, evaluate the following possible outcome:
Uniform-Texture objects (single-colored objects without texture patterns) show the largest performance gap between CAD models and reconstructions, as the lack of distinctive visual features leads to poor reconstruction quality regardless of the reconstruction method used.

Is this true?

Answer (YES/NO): NO